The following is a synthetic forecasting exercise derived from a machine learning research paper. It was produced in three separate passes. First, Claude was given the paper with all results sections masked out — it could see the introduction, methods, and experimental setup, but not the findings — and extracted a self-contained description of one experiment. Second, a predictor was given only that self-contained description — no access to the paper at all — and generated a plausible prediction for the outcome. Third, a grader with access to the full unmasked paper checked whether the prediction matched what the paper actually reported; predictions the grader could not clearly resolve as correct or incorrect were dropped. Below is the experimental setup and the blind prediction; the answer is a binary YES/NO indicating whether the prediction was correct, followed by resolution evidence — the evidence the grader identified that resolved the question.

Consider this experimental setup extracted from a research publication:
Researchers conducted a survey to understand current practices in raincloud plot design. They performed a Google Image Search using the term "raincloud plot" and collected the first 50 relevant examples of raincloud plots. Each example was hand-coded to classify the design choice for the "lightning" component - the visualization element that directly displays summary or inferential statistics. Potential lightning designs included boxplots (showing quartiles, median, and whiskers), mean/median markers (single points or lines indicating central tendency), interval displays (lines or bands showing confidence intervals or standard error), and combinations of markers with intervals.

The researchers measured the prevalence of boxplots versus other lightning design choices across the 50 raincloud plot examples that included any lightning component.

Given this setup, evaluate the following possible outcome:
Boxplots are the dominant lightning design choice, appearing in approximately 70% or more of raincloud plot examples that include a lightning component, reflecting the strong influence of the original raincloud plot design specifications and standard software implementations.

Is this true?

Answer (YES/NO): YES